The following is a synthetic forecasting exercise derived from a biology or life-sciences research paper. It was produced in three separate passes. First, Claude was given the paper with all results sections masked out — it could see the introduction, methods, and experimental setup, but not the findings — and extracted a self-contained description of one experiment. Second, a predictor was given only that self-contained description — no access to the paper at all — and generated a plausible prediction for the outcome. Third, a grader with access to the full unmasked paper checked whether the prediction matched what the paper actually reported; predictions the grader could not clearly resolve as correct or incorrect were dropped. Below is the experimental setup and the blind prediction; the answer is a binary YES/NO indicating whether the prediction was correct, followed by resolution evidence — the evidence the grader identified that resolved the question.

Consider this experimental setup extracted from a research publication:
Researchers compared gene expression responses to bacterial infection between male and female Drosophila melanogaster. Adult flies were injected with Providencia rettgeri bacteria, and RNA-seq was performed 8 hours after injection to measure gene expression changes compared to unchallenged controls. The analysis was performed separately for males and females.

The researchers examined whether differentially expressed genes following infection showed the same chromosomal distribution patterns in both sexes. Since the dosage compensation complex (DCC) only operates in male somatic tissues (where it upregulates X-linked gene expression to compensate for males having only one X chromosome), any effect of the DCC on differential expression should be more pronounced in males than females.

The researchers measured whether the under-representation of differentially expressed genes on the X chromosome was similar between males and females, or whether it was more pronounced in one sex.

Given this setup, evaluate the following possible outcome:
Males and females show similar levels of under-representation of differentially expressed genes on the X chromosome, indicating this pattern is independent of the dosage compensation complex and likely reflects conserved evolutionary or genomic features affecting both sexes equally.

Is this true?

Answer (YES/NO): NO